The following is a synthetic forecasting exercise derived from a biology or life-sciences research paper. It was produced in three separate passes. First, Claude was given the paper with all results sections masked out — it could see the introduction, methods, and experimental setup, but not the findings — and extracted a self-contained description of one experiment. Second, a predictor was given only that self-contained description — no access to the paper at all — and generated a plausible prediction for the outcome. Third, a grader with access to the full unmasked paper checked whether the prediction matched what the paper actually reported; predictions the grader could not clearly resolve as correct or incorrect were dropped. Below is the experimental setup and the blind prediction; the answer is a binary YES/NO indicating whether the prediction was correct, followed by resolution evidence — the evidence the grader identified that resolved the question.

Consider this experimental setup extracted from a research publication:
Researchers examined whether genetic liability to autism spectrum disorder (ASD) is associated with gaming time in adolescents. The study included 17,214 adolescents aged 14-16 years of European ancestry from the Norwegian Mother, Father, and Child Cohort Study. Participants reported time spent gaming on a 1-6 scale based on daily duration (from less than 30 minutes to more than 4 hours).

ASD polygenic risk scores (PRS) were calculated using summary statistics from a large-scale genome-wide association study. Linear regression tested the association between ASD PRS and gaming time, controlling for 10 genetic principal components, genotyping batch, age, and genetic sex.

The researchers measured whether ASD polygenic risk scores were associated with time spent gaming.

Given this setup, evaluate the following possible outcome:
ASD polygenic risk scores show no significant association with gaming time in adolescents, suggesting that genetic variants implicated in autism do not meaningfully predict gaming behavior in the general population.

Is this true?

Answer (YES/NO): NO